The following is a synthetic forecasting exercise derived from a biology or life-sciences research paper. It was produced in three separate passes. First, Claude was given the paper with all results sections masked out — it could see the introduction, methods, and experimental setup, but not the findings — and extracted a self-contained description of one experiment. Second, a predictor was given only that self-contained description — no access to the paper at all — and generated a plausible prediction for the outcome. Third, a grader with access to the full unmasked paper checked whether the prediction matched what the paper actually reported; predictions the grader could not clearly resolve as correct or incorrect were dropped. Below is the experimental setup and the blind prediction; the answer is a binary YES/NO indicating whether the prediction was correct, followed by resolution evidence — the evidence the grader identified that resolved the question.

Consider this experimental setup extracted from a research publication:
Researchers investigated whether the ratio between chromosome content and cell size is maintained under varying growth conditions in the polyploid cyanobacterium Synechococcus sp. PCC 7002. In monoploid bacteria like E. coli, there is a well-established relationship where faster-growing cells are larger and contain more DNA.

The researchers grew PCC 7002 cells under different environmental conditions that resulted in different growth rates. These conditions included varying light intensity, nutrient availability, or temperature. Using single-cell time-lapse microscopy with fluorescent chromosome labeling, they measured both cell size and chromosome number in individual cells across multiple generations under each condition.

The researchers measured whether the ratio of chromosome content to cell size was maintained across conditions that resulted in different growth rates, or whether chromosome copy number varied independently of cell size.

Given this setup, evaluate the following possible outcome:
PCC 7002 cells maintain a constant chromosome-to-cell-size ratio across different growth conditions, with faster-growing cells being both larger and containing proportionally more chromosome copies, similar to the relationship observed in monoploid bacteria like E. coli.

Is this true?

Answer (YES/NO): YES